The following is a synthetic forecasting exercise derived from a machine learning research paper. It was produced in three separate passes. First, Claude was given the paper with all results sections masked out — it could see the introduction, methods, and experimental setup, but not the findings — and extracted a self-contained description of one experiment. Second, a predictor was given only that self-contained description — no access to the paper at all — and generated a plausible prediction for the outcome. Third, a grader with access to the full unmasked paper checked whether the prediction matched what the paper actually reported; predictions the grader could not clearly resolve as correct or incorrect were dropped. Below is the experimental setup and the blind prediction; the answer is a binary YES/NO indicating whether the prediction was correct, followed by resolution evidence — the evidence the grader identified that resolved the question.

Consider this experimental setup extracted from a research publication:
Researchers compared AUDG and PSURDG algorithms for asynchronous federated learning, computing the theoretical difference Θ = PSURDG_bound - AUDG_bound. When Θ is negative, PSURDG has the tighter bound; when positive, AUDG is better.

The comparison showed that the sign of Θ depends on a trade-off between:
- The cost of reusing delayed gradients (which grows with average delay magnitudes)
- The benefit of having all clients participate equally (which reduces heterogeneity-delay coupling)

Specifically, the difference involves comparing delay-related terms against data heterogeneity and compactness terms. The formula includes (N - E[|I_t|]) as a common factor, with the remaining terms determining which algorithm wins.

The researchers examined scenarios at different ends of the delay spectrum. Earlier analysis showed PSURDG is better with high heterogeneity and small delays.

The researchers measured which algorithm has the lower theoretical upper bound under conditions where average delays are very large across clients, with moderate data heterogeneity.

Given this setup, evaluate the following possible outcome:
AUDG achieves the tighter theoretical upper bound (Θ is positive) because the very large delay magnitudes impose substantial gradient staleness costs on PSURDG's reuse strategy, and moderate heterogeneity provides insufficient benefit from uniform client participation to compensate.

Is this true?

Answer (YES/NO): YES